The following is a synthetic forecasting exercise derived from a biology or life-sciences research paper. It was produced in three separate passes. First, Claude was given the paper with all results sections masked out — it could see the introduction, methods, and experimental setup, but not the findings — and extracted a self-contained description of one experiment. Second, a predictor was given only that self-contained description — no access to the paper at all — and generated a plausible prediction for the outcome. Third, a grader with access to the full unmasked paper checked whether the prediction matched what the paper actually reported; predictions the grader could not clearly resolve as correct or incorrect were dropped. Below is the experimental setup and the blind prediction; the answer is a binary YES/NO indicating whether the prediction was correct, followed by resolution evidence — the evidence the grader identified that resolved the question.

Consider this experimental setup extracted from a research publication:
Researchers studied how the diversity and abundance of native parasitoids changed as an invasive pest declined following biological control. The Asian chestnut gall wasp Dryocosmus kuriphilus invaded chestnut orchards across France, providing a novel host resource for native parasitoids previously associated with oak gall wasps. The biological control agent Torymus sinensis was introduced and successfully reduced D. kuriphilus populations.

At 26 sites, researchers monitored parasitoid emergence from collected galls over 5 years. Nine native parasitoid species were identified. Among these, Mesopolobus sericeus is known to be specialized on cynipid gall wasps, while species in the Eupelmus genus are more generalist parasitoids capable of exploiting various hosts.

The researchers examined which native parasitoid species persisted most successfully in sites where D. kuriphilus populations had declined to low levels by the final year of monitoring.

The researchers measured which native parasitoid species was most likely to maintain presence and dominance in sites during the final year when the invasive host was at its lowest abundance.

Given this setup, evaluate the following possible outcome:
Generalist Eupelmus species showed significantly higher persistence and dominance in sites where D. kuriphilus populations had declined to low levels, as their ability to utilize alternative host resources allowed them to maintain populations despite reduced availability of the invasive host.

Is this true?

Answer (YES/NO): NO